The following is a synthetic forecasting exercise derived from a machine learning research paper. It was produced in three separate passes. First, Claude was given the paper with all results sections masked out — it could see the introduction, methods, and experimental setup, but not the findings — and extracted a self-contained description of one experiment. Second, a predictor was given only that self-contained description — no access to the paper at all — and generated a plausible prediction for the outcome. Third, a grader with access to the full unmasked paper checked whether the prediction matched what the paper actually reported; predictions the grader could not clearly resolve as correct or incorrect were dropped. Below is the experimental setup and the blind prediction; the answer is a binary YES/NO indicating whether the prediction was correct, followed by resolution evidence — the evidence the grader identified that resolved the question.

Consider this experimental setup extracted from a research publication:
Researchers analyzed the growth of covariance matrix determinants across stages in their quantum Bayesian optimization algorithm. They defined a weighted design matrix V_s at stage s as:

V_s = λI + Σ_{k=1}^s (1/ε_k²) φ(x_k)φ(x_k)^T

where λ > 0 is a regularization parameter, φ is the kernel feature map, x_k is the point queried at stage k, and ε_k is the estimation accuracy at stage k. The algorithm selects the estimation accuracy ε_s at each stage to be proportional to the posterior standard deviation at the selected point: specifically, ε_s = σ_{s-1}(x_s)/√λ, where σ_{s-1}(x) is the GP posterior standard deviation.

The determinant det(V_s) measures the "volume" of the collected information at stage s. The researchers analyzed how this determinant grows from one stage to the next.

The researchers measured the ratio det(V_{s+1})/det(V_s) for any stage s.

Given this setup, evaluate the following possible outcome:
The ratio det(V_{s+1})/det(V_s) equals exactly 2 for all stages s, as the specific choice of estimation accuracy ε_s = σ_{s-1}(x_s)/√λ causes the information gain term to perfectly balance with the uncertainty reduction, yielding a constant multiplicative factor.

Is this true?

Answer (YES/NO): YES